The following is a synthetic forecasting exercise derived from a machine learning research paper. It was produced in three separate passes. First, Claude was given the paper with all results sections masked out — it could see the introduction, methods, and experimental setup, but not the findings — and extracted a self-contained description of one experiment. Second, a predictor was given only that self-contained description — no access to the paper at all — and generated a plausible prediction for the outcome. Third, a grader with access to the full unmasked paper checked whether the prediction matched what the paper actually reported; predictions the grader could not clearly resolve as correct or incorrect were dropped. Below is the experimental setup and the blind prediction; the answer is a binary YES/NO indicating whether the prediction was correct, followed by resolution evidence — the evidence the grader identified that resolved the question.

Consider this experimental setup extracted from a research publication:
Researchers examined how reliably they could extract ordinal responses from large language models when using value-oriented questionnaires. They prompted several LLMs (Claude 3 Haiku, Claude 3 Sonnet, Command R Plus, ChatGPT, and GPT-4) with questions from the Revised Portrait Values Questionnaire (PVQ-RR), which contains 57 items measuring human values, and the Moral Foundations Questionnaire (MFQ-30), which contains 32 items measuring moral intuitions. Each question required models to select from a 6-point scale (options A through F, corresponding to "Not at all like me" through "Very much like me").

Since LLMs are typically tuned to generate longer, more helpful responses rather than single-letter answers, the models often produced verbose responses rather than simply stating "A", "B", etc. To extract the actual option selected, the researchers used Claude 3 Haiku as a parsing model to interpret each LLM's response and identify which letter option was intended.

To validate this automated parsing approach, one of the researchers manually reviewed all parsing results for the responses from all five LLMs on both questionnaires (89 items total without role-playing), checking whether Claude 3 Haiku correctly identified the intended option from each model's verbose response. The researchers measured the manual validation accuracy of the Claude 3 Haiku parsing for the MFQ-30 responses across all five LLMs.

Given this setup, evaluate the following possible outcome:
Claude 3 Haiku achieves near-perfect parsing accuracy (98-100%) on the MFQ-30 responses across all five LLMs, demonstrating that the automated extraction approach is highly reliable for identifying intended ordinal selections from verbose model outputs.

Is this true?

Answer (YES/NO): YES